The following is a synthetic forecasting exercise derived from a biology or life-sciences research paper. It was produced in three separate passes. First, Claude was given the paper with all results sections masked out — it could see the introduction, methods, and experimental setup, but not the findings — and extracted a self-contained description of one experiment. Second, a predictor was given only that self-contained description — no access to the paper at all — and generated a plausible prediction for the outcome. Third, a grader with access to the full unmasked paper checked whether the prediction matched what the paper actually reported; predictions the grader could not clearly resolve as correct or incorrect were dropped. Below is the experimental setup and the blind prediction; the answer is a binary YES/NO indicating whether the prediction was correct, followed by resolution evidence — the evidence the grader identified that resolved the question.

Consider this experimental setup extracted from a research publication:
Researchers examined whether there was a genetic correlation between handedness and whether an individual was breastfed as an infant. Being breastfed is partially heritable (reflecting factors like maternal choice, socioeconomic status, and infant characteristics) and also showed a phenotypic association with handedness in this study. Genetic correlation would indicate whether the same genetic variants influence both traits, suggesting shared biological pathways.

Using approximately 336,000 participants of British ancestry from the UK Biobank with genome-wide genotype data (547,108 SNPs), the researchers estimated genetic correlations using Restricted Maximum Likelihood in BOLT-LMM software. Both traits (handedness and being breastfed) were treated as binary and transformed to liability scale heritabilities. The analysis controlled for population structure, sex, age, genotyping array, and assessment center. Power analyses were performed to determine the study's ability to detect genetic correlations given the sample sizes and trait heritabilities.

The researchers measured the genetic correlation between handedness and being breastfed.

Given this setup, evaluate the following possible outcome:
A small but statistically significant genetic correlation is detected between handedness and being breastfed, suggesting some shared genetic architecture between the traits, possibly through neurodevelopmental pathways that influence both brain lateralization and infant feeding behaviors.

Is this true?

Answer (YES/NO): NO